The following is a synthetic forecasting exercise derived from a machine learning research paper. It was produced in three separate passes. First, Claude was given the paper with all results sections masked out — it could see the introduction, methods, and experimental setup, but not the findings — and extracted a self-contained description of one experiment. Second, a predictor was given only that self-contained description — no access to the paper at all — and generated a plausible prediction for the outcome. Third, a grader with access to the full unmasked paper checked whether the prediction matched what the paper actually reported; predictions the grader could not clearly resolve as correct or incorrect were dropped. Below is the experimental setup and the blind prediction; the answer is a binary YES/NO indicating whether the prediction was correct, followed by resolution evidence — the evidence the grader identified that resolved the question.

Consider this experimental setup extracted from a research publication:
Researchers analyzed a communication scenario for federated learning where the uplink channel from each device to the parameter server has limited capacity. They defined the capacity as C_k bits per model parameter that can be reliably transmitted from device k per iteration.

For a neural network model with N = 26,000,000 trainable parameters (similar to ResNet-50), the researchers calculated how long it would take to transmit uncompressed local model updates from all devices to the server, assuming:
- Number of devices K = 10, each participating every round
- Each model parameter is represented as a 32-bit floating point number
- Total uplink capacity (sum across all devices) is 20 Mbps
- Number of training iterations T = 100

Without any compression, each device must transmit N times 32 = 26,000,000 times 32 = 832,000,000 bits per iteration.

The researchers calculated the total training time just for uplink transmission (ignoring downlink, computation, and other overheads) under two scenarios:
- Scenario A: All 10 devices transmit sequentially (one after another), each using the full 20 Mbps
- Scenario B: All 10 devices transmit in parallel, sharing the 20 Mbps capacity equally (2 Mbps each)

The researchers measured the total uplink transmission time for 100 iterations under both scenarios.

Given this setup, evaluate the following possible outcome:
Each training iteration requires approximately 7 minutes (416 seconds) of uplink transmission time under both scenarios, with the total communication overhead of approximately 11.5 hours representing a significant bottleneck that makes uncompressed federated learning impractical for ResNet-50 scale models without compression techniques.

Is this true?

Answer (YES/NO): NO